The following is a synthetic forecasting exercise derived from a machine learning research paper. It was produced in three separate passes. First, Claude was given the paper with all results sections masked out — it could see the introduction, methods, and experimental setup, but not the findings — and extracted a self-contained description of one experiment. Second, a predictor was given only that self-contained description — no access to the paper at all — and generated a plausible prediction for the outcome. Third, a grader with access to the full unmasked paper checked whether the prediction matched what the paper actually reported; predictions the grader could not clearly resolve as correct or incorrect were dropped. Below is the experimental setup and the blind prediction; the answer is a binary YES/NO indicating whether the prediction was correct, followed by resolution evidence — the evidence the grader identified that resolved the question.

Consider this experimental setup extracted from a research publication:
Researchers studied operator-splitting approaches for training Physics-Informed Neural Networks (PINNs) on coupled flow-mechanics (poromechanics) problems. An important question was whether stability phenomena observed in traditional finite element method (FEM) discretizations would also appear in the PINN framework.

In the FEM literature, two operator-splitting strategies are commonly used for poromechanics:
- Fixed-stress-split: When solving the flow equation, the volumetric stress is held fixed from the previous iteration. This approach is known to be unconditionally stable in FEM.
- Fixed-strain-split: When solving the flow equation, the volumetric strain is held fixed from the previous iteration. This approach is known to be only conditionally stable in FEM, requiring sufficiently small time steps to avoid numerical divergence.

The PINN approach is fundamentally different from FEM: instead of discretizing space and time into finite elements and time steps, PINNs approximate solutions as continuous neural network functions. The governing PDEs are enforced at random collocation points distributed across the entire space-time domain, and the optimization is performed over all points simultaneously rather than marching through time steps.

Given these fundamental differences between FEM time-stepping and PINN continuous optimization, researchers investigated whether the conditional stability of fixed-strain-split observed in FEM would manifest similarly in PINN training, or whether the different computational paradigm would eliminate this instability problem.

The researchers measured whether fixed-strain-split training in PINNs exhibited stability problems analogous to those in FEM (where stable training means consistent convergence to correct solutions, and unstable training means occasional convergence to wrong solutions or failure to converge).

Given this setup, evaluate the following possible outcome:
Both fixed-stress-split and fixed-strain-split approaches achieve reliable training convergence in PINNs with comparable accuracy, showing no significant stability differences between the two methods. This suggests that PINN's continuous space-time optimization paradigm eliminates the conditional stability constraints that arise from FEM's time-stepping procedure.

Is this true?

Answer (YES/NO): NO